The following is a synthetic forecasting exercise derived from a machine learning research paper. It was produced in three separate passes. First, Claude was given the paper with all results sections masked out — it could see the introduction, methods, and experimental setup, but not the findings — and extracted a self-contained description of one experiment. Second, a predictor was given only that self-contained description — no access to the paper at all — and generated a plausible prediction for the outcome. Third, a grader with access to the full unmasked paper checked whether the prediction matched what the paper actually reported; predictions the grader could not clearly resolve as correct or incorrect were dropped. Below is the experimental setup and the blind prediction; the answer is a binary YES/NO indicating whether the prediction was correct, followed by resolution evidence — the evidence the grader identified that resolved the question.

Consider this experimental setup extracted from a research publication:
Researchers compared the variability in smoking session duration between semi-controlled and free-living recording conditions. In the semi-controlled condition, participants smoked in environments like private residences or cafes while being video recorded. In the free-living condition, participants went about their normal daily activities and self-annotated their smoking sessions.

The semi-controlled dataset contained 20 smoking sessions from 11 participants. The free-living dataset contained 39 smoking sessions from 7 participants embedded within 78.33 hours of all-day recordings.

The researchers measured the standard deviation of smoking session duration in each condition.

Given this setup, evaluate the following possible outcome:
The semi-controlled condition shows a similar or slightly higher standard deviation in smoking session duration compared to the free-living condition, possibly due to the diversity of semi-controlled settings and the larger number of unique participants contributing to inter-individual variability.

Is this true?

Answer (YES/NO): NO